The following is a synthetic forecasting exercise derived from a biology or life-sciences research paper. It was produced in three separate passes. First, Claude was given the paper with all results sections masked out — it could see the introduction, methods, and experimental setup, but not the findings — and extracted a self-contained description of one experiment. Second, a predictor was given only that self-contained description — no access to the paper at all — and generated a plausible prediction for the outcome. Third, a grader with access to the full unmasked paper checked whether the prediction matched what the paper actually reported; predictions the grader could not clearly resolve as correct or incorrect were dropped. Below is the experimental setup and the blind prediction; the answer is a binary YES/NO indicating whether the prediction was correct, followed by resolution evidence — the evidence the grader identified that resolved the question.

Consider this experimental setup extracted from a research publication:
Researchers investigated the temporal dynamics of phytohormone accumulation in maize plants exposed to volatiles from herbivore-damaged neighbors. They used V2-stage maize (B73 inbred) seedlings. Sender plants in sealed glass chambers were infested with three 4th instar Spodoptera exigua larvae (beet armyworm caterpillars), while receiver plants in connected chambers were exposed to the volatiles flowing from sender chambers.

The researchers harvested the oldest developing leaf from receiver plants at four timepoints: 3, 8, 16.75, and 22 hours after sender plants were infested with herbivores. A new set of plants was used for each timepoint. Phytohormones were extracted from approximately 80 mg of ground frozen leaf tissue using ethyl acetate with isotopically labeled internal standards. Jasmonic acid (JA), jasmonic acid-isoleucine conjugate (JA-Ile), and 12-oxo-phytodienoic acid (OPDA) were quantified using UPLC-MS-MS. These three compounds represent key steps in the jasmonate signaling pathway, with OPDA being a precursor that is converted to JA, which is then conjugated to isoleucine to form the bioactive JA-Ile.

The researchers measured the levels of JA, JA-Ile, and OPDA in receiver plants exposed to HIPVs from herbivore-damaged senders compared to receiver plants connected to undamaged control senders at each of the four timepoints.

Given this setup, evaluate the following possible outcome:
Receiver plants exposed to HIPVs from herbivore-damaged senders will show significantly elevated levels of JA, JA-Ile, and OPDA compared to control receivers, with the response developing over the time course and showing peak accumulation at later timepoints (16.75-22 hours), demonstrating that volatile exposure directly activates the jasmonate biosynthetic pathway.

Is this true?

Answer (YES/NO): NO